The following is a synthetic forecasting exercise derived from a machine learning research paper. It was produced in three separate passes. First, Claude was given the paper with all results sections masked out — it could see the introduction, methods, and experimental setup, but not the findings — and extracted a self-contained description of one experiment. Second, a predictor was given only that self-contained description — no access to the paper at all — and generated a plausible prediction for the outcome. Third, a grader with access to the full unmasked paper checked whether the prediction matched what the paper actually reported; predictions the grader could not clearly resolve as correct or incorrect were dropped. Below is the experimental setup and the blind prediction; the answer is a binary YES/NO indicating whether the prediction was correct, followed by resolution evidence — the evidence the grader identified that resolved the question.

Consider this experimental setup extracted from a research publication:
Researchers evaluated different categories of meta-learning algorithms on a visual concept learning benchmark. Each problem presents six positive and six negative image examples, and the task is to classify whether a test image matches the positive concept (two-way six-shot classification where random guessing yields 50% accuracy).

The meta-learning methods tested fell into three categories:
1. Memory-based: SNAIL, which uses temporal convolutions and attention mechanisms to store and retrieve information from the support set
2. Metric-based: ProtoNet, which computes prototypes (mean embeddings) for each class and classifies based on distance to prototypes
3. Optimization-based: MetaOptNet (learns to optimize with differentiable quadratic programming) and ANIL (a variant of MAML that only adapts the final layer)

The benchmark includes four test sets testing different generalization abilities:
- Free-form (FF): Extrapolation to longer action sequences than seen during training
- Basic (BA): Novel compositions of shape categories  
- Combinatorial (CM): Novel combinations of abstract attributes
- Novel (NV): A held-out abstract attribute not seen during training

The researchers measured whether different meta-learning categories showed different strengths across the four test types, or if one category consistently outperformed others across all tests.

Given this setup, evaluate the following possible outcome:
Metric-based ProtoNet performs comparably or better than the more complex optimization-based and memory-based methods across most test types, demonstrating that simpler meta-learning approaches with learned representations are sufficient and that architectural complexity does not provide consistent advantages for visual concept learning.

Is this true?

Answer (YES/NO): YES